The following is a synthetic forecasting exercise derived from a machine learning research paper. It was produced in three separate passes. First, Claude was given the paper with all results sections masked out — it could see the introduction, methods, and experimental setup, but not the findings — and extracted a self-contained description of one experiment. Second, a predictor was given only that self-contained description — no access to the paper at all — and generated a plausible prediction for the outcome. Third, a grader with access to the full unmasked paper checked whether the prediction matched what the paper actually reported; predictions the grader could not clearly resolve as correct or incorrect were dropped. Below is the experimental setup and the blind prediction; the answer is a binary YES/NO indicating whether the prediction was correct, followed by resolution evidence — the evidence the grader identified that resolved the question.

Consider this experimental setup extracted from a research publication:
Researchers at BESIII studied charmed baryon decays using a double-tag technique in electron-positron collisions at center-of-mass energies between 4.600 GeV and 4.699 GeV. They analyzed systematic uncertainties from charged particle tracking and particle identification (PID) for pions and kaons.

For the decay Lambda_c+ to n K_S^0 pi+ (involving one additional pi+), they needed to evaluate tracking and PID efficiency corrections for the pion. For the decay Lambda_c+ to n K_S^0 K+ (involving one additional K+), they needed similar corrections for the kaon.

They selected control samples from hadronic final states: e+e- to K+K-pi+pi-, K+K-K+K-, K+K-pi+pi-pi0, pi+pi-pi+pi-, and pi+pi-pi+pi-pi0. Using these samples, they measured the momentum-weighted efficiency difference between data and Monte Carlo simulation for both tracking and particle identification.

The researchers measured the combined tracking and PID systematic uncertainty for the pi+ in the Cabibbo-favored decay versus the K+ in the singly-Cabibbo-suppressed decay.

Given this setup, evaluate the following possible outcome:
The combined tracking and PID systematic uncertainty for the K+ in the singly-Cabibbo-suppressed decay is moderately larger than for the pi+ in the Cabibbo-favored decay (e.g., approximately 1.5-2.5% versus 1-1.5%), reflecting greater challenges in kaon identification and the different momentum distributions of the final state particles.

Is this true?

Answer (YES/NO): NO